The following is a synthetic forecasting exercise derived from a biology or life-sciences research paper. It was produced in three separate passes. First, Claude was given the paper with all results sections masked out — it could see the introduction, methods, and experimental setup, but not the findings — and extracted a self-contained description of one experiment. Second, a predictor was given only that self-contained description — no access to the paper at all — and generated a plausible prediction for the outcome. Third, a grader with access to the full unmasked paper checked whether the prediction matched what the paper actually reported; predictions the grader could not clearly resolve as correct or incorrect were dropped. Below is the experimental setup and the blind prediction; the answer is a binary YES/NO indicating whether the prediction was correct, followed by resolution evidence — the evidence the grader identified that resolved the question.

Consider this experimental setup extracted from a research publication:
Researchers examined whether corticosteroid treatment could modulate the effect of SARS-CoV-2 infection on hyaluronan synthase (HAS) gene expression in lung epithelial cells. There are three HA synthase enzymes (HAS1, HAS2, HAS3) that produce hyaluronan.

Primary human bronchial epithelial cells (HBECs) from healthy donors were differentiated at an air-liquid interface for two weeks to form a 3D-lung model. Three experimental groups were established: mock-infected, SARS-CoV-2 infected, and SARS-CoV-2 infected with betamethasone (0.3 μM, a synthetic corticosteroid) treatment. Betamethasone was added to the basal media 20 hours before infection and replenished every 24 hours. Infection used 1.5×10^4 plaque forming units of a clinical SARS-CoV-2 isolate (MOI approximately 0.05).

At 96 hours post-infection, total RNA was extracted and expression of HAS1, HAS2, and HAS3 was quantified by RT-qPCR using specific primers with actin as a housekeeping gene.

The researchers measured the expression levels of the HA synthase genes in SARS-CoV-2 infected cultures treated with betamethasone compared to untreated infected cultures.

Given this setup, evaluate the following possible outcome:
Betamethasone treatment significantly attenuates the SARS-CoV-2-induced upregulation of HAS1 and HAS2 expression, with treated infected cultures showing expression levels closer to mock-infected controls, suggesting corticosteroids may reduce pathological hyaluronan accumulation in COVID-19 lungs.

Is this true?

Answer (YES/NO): NO